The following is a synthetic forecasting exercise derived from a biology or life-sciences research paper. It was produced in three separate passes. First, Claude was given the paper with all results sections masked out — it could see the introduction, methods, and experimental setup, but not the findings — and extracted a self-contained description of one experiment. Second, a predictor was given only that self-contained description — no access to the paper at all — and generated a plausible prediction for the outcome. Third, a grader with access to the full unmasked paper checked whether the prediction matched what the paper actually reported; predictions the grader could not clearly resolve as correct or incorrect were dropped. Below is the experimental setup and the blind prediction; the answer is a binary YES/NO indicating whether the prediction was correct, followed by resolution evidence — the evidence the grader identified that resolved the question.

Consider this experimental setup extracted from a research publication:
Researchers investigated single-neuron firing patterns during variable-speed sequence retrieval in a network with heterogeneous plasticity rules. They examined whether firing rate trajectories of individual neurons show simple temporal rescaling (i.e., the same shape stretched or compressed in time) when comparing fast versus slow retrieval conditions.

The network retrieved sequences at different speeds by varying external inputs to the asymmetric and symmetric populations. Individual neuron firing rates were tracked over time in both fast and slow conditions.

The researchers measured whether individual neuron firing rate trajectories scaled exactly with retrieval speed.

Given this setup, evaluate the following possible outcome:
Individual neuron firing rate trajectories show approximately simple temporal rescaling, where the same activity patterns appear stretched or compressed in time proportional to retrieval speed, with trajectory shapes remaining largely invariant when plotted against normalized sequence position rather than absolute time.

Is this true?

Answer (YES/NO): NO